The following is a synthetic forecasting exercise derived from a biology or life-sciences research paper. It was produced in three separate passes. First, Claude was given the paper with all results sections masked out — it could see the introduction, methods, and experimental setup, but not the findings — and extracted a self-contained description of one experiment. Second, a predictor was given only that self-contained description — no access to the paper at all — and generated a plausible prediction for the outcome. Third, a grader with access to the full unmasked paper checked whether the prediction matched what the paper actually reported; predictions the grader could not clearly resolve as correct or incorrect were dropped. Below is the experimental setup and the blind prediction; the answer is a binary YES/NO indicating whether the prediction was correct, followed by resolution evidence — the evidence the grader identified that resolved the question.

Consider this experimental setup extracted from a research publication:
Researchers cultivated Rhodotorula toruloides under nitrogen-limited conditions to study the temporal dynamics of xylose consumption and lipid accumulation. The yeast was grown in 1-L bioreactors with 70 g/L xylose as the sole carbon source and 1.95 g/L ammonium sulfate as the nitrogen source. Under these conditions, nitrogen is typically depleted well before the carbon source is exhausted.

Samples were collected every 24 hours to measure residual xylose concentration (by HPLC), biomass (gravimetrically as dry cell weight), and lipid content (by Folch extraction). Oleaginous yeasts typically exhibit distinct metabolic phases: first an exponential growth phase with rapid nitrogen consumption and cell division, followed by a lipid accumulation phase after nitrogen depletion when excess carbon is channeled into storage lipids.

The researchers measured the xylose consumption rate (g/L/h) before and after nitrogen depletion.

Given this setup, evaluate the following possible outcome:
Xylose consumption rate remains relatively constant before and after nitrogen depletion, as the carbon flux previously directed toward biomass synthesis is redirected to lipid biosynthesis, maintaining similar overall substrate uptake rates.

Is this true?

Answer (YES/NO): NO